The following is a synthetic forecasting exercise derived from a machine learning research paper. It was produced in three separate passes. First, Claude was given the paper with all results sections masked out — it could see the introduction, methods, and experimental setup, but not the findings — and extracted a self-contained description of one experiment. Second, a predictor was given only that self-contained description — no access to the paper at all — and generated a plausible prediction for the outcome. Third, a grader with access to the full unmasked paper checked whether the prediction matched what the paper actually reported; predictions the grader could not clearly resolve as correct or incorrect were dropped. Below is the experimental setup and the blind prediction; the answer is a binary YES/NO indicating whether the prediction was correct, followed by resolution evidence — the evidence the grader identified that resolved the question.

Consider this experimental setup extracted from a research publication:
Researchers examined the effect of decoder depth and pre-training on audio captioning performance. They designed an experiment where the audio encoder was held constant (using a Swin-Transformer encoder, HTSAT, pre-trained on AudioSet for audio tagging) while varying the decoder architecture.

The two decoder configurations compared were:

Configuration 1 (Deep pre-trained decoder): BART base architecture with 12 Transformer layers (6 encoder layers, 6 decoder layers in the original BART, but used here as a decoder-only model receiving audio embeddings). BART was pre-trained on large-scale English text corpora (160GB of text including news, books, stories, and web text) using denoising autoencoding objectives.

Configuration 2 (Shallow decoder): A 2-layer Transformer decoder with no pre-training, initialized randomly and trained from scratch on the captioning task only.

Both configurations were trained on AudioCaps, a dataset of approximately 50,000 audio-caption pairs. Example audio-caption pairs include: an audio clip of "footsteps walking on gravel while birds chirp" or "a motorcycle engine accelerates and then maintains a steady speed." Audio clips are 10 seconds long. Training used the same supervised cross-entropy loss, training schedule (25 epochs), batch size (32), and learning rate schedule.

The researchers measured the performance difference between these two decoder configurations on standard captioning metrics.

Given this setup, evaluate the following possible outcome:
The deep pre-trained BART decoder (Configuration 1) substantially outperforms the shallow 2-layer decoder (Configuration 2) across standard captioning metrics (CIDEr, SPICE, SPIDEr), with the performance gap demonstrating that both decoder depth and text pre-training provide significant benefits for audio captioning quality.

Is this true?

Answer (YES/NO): NO